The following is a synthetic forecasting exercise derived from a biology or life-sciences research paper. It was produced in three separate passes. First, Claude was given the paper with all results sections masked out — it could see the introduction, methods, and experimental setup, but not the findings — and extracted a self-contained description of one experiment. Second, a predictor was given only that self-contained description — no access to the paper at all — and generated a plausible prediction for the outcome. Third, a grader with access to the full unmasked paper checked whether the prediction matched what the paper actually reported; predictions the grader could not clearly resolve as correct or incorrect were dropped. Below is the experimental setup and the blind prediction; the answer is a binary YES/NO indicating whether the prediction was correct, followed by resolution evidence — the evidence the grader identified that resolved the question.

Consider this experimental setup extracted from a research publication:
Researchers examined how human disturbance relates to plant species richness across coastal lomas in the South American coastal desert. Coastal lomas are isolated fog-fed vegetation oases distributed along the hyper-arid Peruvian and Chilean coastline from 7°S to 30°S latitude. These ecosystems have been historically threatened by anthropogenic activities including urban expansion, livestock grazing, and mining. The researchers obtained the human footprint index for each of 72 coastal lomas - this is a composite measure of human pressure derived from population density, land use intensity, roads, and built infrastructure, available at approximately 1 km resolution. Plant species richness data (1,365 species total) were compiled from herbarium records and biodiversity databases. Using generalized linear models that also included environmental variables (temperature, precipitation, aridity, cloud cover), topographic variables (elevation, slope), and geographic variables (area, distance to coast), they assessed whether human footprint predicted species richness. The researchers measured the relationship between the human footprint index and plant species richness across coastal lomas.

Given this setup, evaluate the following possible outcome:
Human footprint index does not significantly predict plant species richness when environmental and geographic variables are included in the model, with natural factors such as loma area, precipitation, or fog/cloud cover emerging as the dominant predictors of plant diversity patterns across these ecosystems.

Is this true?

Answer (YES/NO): YES